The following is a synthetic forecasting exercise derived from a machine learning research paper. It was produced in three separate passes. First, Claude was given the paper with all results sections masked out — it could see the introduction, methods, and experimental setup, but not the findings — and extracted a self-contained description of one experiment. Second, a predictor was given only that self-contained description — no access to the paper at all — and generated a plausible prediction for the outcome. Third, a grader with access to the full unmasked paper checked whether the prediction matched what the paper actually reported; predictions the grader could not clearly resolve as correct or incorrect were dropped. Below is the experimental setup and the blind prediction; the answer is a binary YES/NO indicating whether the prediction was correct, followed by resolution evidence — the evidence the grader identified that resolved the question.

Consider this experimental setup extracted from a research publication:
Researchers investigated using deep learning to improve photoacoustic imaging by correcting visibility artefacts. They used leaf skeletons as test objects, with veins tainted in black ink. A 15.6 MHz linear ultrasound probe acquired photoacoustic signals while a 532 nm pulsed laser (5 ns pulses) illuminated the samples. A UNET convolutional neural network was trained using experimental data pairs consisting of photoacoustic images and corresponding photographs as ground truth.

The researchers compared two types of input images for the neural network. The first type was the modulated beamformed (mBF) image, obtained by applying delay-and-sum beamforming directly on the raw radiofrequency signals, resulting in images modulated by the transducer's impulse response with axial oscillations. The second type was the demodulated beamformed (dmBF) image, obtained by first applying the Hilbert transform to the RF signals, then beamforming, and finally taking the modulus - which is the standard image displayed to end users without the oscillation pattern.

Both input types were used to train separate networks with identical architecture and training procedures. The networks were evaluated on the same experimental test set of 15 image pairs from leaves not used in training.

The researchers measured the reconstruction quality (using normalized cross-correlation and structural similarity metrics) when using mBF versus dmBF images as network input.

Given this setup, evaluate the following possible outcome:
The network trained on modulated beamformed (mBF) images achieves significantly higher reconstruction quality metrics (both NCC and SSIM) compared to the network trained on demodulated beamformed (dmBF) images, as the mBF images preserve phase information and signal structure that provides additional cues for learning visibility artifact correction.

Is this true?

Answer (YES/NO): NO